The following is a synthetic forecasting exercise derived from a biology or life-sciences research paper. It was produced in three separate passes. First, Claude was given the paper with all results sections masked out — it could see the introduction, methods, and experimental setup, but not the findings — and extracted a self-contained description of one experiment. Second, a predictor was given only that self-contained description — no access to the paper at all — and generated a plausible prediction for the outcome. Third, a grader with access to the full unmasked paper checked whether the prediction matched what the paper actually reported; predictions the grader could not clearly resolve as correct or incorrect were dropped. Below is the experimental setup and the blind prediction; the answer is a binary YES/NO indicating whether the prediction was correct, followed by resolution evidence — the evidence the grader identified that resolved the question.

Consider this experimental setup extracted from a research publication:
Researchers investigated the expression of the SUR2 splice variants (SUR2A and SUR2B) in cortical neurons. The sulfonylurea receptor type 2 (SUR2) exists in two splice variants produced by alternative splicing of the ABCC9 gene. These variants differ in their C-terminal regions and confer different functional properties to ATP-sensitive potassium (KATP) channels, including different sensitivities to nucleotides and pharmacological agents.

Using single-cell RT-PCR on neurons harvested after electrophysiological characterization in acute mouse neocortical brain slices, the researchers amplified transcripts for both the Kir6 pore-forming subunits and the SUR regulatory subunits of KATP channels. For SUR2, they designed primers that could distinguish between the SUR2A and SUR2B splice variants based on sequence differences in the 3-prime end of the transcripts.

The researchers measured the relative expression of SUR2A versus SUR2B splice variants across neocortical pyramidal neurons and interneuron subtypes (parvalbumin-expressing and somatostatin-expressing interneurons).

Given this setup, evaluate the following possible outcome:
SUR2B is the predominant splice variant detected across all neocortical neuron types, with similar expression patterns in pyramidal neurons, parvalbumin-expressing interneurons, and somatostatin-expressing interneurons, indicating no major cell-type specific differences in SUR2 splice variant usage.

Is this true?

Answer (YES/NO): NO